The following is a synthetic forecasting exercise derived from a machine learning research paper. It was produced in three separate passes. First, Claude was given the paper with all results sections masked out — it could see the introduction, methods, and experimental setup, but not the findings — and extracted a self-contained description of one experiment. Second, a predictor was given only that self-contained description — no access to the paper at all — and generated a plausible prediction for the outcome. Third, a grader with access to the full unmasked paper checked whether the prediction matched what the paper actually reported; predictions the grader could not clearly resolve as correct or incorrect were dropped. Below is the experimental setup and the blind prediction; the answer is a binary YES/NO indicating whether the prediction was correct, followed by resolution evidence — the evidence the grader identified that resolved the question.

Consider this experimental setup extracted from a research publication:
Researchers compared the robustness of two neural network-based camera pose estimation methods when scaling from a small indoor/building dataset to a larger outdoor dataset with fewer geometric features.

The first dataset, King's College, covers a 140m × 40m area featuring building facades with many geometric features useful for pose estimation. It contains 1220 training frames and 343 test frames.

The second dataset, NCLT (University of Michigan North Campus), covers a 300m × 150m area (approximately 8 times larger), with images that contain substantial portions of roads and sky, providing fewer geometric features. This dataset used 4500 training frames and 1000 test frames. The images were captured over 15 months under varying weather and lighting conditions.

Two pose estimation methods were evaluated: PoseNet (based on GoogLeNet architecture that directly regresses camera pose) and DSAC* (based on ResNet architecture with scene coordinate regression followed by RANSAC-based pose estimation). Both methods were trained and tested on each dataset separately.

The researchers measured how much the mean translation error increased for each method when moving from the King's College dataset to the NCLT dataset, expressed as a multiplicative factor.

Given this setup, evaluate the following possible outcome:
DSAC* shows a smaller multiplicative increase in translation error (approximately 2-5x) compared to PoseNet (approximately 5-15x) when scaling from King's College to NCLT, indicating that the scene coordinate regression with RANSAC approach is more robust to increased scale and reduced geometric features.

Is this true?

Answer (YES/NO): NO